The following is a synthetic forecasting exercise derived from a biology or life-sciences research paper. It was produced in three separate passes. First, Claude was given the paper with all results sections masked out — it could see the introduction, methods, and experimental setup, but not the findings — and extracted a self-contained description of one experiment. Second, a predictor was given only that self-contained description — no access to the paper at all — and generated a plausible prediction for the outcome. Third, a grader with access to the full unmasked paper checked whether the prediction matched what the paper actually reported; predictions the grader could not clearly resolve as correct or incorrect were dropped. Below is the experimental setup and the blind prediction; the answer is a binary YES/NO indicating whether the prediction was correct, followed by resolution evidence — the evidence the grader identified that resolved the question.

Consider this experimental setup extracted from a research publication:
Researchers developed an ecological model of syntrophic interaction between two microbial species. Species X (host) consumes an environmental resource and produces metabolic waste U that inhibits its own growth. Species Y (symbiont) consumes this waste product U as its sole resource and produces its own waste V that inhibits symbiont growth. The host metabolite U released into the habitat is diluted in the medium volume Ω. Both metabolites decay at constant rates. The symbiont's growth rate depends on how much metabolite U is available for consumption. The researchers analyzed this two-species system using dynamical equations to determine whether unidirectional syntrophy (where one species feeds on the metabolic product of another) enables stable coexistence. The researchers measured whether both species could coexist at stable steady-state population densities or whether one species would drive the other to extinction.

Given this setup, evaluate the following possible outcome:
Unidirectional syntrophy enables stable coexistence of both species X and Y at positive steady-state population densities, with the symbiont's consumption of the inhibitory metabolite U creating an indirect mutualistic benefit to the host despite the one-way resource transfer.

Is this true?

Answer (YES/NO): YES